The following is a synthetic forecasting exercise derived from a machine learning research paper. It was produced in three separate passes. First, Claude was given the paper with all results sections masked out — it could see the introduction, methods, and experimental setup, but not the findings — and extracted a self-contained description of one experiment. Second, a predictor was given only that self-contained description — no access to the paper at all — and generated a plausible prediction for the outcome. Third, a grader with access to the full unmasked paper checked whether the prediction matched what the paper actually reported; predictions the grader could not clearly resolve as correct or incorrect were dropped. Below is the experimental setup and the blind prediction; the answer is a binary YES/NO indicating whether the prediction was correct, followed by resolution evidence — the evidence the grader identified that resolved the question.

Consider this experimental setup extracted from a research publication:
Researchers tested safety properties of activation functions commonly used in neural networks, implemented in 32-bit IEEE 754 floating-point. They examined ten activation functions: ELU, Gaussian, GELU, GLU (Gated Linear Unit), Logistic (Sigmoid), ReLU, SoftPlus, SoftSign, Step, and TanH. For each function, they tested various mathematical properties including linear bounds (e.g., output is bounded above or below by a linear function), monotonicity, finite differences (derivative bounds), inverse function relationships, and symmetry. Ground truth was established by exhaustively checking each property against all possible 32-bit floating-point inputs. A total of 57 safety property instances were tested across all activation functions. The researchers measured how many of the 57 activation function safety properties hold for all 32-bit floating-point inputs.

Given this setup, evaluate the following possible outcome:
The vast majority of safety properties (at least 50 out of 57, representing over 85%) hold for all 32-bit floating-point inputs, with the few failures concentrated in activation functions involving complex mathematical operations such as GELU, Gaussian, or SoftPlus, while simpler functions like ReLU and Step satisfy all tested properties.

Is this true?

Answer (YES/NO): NO